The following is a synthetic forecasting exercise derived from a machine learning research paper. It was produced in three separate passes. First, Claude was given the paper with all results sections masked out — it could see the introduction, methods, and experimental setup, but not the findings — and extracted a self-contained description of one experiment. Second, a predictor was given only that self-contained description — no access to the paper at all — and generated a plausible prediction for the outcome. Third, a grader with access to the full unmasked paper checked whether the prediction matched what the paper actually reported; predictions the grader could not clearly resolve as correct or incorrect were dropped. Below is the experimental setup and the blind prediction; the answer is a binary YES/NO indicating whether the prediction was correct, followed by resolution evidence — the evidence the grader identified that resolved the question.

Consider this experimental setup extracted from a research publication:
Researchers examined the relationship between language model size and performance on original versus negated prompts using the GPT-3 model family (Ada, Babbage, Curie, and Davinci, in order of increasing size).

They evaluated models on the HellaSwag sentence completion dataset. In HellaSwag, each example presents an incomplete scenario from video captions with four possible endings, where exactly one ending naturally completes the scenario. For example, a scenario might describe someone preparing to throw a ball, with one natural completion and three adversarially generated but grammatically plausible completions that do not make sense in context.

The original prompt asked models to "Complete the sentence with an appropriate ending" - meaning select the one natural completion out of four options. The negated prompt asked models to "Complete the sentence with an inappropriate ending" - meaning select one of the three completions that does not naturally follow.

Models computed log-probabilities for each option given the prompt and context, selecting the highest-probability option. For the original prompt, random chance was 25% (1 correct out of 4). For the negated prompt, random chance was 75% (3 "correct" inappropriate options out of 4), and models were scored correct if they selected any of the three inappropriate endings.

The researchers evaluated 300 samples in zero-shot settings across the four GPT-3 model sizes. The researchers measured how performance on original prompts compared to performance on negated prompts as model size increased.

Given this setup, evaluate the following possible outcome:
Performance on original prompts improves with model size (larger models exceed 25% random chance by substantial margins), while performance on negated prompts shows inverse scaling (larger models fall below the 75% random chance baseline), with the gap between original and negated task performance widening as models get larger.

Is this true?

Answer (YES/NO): YES